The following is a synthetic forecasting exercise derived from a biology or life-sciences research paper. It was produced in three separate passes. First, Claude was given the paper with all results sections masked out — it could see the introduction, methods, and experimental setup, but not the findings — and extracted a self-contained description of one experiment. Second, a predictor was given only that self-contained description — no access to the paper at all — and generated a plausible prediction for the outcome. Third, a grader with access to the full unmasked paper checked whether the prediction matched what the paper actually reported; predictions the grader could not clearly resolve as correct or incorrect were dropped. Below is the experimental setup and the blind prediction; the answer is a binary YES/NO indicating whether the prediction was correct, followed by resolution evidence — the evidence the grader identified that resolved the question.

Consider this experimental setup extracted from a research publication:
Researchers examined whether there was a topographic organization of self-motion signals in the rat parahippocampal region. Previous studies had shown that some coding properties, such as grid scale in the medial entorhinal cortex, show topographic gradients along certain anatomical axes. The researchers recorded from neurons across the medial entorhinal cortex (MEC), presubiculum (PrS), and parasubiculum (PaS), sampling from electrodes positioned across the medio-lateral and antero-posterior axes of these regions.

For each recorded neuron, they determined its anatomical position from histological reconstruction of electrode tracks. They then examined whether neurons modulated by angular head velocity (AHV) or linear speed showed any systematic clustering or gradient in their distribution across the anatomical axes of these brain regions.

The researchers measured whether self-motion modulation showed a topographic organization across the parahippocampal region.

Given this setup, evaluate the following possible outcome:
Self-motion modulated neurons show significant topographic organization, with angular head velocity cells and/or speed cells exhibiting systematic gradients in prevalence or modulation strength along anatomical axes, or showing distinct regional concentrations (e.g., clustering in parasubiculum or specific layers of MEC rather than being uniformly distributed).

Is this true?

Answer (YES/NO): NO